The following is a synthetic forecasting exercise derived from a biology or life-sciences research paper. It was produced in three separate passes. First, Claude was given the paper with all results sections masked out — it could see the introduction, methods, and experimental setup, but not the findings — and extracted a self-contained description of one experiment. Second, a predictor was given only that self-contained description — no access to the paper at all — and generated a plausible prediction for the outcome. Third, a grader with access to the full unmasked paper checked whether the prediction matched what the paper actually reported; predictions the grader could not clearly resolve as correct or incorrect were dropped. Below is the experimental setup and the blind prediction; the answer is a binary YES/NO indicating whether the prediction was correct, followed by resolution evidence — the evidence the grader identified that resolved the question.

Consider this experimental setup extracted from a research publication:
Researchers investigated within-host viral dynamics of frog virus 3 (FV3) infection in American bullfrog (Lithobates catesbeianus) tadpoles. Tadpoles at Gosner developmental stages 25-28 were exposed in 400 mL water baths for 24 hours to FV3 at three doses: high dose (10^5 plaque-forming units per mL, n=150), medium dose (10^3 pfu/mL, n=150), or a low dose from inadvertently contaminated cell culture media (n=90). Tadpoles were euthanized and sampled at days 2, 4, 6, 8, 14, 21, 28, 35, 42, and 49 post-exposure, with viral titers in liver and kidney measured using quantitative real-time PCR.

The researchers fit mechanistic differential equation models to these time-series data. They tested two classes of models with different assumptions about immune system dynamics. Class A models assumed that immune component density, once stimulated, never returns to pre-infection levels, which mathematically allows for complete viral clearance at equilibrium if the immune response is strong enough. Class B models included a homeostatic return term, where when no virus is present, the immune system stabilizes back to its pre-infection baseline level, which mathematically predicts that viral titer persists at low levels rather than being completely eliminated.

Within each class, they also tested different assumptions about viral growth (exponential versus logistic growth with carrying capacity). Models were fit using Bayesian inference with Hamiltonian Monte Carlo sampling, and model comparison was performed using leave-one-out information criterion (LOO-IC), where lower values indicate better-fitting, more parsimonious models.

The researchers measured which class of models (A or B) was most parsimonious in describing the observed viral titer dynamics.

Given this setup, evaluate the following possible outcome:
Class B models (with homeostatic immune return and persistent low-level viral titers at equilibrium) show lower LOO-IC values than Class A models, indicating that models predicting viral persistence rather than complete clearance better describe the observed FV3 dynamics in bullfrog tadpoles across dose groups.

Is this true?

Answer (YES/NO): YES